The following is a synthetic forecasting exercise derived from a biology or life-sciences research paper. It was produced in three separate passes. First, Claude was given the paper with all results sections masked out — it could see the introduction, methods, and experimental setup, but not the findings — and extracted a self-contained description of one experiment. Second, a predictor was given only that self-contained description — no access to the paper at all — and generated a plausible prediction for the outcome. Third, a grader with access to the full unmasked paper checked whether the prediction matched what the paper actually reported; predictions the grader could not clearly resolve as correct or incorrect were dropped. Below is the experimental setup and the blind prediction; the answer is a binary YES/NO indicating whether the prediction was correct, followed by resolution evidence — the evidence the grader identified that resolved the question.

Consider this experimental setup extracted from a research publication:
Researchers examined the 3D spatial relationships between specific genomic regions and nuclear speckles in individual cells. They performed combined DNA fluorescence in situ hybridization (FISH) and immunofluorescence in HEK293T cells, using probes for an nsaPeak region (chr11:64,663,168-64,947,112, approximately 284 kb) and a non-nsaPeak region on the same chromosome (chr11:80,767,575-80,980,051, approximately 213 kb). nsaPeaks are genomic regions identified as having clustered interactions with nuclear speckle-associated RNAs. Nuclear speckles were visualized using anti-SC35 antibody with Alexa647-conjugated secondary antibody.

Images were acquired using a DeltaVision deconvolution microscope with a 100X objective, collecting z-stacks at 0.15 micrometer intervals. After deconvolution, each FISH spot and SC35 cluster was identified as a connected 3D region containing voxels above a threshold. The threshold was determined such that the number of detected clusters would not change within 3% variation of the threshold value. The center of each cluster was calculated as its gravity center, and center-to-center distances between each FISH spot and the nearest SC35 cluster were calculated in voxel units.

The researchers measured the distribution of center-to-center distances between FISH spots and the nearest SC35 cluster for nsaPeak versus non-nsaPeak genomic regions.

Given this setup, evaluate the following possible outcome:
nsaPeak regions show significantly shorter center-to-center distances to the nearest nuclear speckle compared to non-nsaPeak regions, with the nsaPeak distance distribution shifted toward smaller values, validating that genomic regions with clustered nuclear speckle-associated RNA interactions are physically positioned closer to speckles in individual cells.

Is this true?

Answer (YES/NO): YES